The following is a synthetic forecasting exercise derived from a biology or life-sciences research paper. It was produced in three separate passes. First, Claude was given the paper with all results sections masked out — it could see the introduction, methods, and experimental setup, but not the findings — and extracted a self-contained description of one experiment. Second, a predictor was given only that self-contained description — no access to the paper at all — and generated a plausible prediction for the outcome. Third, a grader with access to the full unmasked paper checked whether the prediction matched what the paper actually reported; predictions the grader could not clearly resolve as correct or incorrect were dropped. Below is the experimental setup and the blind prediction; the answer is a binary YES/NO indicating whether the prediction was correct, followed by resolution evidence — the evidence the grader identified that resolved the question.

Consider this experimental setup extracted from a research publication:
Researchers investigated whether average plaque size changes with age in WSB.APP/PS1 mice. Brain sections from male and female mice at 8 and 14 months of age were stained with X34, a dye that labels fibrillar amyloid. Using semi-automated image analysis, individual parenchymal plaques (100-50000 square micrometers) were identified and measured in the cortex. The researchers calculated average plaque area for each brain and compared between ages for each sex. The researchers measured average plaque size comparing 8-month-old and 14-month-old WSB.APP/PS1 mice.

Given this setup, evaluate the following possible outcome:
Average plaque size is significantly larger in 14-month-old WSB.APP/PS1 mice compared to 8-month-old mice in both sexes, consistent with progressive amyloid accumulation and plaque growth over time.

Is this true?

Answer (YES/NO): NO